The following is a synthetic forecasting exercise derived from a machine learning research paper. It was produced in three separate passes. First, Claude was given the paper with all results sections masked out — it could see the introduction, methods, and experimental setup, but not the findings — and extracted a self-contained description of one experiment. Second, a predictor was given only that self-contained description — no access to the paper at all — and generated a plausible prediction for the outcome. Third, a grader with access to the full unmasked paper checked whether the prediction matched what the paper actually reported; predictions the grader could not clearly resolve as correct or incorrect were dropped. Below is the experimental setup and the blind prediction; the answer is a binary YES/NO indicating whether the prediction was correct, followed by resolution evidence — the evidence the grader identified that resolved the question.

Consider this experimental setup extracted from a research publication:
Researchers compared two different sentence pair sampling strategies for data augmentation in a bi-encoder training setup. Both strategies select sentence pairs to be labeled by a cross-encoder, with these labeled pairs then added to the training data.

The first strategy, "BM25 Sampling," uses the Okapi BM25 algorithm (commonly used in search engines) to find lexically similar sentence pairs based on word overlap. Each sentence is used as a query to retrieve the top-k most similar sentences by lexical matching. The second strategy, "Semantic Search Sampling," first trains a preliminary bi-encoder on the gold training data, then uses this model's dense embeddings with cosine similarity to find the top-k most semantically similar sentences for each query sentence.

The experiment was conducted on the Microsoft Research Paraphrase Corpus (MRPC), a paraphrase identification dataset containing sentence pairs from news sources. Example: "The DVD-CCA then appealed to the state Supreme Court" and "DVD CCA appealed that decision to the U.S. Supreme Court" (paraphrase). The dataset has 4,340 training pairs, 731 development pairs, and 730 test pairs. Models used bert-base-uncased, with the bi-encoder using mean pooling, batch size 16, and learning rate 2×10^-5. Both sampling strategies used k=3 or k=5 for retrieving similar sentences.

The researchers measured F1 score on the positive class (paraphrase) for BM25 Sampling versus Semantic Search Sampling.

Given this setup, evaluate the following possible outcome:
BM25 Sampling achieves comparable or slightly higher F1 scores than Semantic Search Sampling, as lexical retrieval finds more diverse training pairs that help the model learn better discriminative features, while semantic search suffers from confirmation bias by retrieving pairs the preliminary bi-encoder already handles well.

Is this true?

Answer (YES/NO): YES